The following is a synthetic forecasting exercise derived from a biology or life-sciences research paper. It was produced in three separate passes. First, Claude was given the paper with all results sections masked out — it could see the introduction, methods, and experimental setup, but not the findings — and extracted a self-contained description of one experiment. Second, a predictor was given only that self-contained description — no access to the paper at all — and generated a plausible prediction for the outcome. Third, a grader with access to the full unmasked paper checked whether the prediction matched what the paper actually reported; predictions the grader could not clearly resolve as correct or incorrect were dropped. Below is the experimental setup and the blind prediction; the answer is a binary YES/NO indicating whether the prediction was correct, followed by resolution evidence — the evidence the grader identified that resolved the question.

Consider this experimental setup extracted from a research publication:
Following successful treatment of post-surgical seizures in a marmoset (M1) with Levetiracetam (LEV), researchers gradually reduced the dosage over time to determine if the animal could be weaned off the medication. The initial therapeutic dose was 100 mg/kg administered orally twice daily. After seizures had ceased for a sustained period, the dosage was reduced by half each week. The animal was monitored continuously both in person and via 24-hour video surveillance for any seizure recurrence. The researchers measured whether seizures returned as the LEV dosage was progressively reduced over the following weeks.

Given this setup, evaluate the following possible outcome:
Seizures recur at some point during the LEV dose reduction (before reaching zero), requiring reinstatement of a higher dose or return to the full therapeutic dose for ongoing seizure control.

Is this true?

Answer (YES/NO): NO